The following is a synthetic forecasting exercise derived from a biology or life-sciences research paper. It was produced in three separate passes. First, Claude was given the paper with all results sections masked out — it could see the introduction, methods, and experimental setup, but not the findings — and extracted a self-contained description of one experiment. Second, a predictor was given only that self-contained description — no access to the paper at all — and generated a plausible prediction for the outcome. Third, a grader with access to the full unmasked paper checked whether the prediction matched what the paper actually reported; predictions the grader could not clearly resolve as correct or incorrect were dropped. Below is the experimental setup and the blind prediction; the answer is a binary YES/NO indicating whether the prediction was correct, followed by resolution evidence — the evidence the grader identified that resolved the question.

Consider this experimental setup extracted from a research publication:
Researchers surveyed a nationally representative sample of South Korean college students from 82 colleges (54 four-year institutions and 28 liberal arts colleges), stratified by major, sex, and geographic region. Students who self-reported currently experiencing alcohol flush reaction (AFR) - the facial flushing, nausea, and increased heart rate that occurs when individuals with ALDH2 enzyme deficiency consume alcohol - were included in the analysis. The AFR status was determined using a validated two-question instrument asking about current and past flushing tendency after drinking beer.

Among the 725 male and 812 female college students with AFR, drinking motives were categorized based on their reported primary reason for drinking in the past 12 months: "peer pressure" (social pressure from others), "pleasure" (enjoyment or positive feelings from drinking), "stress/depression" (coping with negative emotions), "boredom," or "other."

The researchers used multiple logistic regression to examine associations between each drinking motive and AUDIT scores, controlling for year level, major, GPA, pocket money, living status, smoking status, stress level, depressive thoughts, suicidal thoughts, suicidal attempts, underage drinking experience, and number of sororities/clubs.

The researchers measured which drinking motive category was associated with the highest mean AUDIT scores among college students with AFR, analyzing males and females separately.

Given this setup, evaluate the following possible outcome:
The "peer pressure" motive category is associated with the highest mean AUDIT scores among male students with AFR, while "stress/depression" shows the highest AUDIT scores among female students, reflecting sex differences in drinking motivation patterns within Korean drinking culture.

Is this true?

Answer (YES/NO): NO